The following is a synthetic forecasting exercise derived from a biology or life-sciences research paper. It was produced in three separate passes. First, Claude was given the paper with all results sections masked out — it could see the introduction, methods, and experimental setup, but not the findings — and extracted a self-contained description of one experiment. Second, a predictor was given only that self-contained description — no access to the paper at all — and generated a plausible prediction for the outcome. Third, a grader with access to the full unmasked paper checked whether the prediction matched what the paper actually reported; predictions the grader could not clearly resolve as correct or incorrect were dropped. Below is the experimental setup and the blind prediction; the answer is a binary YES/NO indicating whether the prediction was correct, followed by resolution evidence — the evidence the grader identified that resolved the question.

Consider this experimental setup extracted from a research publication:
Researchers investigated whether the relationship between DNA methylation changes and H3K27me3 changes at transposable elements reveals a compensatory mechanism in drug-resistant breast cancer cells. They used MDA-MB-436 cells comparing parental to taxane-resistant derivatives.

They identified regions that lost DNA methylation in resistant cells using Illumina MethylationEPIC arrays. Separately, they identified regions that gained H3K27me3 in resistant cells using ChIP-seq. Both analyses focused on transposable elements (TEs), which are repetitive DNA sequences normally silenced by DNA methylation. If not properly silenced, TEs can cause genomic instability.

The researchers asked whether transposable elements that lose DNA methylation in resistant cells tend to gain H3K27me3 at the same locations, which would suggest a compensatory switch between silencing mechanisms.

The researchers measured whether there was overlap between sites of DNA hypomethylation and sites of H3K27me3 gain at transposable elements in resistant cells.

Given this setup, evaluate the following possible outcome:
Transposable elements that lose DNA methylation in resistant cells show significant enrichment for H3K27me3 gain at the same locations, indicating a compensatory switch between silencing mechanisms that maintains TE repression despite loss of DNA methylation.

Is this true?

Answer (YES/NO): YES